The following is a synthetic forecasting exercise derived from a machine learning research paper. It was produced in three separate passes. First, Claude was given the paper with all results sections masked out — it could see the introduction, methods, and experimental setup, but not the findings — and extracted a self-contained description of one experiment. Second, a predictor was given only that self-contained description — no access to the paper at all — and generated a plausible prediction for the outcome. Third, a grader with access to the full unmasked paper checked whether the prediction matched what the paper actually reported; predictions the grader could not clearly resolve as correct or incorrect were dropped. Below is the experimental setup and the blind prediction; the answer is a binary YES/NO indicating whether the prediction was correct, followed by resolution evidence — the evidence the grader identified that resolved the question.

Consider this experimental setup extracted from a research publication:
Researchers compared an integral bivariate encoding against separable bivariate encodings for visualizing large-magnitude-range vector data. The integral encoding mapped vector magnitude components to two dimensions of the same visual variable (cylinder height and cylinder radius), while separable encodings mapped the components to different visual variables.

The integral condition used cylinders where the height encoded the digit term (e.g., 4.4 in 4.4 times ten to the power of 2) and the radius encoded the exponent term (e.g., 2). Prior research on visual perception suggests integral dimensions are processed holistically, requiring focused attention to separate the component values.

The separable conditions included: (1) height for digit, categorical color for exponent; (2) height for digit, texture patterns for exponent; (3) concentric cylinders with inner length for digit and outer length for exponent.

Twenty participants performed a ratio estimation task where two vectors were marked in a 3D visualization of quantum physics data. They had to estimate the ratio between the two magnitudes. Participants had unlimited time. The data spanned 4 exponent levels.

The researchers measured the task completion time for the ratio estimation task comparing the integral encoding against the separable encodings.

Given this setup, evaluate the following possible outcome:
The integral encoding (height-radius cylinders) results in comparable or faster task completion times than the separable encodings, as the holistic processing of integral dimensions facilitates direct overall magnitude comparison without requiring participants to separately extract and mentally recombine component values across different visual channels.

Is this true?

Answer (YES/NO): NO